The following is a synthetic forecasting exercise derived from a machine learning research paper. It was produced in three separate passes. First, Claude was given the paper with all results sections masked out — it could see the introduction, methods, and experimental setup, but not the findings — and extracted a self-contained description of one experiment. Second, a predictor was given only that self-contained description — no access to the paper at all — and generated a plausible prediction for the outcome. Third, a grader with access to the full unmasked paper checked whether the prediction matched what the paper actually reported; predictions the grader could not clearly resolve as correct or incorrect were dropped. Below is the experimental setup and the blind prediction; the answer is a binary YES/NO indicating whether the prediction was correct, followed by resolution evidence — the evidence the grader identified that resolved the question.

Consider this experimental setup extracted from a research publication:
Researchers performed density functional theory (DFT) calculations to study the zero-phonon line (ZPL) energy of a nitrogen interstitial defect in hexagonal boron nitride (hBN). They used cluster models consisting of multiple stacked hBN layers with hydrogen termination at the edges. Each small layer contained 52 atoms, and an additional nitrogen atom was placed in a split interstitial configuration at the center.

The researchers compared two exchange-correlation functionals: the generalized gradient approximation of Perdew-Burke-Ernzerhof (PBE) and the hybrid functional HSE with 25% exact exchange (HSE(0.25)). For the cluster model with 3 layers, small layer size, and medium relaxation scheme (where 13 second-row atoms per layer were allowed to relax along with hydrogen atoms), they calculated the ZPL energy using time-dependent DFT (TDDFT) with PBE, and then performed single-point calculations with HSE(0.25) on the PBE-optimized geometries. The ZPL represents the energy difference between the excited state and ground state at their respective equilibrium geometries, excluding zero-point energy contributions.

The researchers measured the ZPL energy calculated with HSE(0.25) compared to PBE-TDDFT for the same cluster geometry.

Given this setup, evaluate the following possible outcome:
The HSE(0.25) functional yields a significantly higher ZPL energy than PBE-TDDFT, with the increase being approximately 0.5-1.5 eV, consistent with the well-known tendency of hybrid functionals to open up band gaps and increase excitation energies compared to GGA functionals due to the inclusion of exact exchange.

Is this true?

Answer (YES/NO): YES